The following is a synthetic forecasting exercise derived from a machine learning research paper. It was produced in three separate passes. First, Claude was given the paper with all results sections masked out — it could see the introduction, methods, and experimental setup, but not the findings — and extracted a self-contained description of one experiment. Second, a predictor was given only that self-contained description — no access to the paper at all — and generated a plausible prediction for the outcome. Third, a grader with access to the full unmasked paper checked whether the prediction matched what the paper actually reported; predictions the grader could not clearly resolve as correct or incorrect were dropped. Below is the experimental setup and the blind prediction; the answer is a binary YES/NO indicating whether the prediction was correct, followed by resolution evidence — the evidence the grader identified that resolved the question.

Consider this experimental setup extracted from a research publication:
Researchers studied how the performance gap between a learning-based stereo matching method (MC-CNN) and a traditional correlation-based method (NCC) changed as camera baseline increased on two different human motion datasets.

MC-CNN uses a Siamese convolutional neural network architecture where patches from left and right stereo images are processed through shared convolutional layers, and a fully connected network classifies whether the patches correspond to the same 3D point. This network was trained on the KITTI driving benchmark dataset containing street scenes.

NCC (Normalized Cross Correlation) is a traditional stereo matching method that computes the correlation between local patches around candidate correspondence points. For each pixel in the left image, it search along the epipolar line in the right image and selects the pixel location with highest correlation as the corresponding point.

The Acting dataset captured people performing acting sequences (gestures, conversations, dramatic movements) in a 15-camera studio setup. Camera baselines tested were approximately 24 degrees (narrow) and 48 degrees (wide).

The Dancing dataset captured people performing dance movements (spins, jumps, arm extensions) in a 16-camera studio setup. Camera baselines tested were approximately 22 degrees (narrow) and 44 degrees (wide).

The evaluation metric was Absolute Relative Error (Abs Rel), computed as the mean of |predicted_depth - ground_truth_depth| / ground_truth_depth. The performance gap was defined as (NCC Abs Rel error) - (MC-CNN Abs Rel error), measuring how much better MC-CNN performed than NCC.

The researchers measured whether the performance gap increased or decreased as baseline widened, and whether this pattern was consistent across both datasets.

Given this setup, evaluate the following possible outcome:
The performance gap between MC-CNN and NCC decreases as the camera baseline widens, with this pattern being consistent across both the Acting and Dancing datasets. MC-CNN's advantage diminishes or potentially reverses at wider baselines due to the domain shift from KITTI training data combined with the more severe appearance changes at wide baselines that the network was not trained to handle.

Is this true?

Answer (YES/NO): NO